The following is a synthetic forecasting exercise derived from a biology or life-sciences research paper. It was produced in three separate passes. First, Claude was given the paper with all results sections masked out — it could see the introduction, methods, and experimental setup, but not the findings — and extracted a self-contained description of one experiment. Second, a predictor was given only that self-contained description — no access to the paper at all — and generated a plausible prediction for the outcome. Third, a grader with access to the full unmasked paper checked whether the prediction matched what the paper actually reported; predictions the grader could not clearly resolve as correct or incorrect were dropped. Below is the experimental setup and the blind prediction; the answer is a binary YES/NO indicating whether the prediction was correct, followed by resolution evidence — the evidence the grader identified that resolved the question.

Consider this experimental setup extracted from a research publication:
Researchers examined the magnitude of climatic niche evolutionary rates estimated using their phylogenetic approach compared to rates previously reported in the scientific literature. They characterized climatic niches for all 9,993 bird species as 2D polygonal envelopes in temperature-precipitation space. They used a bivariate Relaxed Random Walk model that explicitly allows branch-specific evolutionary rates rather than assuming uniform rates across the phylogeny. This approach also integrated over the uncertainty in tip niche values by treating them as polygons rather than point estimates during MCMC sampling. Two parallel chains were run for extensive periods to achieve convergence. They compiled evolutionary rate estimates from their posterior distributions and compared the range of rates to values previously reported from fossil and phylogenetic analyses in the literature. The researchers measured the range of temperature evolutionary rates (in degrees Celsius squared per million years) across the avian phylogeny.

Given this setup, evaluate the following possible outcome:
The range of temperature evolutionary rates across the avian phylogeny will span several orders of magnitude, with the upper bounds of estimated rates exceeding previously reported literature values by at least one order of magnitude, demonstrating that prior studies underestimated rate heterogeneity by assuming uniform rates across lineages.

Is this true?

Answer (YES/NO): YES